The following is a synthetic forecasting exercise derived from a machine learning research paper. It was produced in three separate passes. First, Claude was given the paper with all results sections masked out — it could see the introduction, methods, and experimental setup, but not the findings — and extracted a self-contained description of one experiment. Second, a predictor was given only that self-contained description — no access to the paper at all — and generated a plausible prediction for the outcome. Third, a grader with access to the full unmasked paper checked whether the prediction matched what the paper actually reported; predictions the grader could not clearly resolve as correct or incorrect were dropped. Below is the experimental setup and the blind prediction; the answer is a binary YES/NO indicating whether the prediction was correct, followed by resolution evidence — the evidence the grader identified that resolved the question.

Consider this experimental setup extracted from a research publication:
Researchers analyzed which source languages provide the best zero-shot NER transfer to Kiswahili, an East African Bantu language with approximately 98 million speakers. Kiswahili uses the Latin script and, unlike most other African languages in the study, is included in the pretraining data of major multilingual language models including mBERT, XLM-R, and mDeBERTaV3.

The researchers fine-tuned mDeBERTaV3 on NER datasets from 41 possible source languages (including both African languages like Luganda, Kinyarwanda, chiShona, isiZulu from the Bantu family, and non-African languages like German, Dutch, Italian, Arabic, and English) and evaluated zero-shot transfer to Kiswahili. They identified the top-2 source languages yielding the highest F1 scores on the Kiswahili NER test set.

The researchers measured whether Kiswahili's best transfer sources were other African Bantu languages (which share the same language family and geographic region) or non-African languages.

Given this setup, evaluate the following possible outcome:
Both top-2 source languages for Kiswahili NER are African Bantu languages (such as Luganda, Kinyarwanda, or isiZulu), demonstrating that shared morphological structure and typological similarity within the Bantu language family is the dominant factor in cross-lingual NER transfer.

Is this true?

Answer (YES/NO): NO